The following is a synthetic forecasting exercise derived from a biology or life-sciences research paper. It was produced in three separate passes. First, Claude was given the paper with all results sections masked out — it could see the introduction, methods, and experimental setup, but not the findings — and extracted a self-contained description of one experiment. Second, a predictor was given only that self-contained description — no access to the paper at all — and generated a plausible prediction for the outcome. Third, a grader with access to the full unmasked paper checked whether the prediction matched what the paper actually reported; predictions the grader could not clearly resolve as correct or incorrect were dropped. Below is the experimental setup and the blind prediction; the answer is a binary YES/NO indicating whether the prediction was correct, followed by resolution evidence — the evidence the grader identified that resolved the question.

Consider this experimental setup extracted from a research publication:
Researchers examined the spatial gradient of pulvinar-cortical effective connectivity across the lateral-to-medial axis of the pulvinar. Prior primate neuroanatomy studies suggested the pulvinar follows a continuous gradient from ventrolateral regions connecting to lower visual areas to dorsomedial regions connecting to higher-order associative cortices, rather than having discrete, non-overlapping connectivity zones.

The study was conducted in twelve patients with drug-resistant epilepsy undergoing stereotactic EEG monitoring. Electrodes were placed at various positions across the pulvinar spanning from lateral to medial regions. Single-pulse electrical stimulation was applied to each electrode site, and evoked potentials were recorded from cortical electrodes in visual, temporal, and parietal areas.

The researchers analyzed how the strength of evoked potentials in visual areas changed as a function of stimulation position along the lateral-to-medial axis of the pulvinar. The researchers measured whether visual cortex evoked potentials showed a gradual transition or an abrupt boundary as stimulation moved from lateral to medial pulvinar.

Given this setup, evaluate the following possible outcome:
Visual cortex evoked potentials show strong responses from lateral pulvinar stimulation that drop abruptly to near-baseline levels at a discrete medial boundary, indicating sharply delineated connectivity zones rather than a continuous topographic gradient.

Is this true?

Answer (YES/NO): NO